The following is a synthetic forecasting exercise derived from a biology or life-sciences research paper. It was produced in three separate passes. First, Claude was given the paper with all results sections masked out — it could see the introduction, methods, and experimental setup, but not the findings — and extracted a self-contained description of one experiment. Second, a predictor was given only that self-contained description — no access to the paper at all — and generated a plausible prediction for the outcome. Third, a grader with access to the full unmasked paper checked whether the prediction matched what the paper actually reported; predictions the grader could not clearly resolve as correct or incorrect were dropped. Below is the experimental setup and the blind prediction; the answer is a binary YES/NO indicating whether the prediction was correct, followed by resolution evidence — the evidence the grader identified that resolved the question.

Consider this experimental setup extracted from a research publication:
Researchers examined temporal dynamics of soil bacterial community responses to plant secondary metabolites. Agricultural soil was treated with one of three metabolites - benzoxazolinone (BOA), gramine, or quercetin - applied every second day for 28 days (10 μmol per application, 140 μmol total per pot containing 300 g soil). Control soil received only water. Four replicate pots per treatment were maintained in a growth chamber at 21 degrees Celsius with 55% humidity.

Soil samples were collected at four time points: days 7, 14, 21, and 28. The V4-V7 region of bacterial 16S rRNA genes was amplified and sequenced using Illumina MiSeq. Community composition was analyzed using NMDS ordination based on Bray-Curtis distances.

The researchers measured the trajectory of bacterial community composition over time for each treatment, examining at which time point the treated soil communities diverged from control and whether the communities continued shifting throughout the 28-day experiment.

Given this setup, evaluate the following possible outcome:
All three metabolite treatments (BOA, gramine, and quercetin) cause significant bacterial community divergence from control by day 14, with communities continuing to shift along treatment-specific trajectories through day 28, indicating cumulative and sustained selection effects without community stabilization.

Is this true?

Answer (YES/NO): NO